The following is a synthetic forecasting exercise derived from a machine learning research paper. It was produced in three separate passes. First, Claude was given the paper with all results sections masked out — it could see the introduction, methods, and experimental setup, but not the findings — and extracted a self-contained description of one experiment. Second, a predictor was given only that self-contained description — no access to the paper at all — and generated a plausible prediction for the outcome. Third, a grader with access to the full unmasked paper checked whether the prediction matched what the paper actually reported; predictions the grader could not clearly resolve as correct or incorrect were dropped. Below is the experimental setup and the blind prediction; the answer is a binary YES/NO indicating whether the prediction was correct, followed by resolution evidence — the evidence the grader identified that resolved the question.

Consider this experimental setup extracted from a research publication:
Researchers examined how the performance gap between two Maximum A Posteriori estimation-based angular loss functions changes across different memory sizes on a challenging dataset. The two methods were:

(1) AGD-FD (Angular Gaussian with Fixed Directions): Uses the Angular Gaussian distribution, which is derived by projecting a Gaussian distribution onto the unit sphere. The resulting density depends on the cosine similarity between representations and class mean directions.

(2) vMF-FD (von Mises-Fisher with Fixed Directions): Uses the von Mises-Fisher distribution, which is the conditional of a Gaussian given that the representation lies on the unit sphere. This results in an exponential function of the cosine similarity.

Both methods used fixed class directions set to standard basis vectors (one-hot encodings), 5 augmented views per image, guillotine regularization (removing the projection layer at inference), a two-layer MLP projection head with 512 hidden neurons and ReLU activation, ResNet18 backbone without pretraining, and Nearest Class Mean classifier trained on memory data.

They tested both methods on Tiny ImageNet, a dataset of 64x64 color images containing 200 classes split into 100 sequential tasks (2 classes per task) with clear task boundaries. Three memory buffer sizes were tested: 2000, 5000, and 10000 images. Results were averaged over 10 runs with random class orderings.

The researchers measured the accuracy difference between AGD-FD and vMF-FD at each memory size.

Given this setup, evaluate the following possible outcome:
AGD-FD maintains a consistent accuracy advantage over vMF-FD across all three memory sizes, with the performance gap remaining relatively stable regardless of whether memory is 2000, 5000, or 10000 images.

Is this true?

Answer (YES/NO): YES